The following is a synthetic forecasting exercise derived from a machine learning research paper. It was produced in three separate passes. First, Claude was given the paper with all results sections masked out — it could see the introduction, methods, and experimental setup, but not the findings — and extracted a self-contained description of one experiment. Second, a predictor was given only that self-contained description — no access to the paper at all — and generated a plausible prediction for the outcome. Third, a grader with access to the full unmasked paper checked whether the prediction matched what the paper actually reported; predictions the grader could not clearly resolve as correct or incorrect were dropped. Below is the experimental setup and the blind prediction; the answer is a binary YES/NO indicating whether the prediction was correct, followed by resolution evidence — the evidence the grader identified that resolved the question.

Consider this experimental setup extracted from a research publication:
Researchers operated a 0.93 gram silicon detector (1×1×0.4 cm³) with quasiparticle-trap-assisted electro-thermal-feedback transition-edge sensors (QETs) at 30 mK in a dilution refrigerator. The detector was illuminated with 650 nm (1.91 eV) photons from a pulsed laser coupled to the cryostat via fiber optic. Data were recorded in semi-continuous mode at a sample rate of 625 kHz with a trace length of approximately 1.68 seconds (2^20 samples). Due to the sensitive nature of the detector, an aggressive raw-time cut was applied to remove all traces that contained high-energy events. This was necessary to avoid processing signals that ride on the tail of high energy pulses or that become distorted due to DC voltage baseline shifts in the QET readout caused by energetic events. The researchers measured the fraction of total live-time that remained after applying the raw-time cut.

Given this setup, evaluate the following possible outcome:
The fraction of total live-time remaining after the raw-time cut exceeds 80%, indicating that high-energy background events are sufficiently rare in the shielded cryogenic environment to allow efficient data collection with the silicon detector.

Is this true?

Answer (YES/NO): NO